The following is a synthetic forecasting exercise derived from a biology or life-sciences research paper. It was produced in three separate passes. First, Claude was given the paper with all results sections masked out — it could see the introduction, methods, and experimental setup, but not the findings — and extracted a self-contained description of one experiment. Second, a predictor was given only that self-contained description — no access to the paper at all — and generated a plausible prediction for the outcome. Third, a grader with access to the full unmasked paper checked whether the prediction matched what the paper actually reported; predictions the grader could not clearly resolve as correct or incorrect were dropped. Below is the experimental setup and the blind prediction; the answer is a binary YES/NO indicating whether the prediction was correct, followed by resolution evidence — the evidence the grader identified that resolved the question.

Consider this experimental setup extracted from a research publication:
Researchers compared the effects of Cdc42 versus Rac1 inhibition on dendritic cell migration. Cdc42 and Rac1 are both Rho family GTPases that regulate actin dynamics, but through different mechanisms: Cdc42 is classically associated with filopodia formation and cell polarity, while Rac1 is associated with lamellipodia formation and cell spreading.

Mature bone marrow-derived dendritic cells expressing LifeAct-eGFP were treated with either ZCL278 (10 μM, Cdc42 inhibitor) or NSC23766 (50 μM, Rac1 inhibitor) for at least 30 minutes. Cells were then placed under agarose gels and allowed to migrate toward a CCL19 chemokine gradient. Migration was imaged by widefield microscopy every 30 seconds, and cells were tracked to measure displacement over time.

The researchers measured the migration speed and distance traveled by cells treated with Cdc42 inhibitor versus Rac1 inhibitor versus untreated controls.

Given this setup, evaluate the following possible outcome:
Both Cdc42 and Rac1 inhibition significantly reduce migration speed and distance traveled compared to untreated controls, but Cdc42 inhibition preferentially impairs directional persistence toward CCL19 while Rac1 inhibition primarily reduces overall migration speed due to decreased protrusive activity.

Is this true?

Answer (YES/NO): NO